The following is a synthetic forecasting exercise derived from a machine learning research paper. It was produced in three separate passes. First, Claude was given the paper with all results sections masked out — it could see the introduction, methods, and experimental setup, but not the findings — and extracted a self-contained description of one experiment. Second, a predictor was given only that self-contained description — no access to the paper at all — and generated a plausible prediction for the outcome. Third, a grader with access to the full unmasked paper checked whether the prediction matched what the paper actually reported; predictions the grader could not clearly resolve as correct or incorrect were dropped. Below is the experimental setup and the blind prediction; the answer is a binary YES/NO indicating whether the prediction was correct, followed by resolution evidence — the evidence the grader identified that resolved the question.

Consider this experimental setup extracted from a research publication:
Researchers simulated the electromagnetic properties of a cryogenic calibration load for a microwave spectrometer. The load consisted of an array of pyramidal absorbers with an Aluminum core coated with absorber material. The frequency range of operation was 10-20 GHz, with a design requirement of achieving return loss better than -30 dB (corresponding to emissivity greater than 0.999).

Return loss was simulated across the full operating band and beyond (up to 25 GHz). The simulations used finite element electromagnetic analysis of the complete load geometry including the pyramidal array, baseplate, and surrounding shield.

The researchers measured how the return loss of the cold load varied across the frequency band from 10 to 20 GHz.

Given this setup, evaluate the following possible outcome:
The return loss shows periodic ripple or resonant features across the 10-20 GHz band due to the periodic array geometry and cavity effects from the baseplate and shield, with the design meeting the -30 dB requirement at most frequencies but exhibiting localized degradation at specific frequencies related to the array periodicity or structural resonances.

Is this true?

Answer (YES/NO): NO